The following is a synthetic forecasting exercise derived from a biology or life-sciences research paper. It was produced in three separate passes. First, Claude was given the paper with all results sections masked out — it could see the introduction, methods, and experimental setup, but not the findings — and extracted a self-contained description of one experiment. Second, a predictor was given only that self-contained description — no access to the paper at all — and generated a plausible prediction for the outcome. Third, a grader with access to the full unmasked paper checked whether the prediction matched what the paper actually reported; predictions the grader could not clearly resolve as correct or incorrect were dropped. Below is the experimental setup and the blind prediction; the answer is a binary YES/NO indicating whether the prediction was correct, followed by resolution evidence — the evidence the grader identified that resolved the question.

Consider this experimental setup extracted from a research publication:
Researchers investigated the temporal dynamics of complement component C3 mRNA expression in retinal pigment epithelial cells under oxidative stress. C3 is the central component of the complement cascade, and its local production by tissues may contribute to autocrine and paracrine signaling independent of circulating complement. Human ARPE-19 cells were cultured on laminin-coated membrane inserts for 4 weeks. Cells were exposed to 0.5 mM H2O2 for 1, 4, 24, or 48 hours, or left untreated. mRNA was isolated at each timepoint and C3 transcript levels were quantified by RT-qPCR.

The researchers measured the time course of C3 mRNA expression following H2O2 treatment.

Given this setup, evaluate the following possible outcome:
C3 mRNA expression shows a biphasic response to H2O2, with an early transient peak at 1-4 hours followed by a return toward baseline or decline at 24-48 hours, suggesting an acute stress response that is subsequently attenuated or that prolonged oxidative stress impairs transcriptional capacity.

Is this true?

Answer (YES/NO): NO